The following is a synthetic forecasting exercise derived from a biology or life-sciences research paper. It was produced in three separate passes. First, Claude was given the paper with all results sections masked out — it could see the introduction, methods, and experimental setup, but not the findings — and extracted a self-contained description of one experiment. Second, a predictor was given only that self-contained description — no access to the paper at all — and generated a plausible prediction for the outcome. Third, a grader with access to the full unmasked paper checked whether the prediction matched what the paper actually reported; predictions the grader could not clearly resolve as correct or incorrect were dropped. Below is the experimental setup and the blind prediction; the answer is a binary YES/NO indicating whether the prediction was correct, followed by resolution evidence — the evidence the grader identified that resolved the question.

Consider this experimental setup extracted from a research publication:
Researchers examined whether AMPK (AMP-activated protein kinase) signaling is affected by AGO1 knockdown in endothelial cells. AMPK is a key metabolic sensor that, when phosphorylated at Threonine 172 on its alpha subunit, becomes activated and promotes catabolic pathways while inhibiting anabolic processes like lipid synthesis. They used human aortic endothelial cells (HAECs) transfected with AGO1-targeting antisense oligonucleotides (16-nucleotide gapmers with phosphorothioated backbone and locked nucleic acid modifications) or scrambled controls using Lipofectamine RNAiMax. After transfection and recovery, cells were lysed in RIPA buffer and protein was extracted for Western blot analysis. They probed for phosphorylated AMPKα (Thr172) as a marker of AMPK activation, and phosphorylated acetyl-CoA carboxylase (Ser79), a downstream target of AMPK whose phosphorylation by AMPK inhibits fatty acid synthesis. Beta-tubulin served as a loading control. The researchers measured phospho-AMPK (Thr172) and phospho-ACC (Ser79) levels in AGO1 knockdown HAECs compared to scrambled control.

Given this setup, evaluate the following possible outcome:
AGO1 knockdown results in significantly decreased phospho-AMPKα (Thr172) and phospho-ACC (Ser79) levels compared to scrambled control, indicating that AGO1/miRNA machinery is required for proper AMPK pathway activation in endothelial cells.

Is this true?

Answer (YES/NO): NO